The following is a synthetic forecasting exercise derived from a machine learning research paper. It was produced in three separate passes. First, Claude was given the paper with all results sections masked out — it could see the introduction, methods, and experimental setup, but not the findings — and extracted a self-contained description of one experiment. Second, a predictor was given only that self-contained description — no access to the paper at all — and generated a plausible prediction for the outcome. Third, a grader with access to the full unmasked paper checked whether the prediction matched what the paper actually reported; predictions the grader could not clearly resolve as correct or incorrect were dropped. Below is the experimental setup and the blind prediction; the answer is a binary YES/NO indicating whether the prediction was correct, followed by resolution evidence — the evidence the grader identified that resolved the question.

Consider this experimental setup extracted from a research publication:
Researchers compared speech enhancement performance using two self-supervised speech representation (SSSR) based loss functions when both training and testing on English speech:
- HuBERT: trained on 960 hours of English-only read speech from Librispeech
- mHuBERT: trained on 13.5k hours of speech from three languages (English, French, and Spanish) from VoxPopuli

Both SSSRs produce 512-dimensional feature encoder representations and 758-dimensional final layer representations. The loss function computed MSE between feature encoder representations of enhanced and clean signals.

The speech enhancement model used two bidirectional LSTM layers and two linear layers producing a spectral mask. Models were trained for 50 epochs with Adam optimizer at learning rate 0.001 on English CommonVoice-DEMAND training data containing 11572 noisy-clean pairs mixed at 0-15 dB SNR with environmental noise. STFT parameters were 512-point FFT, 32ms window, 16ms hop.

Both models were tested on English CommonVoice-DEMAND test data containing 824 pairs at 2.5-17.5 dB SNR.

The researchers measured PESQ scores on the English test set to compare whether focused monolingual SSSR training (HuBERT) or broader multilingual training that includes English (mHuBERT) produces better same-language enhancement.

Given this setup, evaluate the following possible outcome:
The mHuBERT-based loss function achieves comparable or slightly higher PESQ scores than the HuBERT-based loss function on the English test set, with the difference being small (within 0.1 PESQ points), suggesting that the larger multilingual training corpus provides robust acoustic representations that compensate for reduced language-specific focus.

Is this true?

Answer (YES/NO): YES